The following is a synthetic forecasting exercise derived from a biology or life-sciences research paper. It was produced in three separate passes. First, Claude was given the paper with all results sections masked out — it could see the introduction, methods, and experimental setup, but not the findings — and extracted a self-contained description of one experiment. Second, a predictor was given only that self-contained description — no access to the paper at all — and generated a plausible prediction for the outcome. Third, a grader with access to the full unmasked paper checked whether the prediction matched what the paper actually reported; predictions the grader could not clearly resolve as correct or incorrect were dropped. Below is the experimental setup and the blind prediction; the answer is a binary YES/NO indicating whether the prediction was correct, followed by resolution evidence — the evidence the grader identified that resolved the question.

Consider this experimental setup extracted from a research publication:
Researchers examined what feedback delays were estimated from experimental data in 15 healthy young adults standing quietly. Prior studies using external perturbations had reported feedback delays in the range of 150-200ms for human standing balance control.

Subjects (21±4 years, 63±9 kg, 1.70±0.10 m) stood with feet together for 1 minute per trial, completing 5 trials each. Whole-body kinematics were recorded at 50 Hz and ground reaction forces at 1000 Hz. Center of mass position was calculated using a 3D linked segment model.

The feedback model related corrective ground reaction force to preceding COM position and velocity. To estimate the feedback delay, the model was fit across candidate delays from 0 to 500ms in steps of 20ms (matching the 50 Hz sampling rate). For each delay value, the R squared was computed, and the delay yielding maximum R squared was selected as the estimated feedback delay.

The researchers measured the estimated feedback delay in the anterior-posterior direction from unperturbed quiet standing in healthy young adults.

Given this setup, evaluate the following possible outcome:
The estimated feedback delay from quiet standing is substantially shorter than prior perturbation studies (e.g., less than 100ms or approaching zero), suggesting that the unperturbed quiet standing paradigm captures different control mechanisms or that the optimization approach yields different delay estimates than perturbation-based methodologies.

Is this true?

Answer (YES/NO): NO